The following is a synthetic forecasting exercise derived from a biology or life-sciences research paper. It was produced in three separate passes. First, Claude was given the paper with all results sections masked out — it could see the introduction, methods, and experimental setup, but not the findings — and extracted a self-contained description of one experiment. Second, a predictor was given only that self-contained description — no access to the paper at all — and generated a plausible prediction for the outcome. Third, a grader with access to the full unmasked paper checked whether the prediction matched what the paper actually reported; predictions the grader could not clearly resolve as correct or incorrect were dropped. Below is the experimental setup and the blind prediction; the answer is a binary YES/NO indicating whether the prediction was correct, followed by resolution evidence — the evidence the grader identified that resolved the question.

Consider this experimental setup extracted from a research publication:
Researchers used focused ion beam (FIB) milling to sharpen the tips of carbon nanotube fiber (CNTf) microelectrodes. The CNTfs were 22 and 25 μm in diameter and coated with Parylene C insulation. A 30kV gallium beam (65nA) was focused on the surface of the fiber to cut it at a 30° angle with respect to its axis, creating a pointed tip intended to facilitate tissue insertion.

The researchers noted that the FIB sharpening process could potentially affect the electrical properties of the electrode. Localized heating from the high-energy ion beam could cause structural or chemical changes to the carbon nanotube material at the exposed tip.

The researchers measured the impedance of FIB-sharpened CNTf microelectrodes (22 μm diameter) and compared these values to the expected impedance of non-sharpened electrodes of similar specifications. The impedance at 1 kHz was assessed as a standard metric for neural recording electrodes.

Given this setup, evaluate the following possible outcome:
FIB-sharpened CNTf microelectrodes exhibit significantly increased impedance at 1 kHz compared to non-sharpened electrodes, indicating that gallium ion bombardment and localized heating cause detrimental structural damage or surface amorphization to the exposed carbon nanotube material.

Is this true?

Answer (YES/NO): YES